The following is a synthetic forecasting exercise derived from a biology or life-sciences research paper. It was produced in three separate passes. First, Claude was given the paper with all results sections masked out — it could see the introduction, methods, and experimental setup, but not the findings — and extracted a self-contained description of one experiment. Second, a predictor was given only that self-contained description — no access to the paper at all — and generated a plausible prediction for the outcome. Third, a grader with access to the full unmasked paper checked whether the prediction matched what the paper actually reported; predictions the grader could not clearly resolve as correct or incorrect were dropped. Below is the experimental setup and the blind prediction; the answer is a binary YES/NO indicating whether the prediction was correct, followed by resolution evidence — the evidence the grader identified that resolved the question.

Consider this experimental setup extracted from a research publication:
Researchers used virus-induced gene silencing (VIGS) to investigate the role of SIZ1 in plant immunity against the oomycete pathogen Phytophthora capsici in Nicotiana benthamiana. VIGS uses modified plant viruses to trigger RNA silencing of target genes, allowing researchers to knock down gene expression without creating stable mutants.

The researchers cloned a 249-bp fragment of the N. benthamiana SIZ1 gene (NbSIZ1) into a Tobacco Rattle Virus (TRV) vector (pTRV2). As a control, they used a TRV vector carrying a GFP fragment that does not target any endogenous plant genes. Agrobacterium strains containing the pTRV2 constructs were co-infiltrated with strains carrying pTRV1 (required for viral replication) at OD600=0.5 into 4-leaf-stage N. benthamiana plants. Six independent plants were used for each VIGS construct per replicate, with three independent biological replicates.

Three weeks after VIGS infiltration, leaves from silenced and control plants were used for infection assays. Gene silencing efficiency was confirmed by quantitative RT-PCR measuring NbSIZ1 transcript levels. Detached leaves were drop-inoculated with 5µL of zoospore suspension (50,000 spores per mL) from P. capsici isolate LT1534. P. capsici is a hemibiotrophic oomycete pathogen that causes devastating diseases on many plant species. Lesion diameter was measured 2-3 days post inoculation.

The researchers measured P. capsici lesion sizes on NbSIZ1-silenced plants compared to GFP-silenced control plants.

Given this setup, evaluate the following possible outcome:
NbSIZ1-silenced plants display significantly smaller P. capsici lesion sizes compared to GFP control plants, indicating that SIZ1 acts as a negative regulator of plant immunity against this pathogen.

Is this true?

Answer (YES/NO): YES